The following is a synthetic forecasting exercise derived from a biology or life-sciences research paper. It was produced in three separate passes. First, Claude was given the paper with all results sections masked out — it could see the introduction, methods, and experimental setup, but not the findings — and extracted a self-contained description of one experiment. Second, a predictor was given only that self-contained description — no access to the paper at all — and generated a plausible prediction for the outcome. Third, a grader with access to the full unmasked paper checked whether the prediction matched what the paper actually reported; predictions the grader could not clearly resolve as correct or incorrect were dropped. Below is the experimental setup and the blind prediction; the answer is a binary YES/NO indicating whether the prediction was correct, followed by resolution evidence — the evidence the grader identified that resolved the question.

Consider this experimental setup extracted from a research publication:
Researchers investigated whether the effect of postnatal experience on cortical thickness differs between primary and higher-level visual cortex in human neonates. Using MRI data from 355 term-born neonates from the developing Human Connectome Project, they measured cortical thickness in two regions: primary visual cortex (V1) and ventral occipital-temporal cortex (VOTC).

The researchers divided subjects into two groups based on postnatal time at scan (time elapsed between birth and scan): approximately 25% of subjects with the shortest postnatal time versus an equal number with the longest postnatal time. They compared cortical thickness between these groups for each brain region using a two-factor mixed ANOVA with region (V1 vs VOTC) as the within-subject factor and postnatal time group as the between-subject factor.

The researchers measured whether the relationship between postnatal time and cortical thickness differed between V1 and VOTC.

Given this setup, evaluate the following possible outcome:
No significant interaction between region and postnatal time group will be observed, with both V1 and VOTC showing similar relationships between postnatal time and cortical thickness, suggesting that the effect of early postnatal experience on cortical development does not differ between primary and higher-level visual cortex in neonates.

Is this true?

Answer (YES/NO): NO